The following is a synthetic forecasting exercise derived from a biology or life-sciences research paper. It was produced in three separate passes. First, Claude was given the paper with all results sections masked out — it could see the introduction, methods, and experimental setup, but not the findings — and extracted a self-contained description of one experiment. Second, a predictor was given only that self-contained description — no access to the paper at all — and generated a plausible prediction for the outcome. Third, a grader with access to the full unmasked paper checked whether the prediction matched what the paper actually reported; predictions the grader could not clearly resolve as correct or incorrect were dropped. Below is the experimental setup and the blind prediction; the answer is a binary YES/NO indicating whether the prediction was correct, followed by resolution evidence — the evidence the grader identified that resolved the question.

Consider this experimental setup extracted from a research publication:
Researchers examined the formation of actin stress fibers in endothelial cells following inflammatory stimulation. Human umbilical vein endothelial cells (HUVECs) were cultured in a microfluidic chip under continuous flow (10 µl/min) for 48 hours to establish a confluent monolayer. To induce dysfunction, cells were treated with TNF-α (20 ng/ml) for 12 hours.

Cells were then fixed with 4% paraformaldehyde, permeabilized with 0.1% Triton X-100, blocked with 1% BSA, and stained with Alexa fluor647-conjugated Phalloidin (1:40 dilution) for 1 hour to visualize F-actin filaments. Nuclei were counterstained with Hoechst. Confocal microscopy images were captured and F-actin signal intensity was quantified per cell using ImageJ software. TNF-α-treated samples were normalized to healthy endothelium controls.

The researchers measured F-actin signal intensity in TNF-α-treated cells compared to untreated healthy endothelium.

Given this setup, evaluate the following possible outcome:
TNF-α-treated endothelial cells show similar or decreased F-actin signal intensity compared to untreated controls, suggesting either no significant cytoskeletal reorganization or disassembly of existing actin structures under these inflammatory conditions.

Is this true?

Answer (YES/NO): NO